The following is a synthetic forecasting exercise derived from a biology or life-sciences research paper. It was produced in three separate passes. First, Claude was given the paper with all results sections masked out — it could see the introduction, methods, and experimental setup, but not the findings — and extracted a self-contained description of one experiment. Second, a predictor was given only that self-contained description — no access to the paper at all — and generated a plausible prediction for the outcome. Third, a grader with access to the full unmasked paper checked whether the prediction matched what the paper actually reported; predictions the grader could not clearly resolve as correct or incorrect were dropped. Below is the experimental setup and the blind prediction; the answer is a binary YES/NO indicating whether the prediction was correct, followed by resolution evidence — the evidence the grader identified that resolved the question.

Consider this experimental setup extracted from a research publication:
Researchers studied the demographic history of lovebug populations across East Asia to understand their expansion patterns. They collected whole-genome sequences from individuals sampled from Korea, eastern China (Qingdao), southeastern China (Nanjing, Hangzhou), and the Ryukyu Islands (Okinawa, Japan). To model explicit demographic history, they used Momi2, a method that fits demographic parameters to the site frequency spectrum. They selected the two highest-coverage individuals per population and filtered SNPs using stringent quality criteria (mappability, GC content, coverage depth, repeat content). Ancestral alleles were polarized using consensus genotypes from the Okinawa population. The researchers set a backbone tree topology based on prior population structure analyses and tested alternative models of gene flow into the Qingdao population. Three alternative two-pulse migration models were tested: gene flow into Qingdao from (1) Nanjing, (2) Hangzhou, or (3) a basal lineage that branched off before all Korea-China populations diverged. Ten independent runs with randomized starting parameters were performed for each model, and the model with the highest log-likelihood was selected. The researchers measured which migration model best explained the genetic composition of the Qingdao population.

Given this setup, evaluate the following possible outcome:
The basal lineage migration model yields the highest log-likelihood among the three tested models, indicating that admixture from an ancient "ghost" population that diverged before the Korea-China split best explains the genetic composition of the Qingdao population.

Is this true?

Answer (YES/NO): NO